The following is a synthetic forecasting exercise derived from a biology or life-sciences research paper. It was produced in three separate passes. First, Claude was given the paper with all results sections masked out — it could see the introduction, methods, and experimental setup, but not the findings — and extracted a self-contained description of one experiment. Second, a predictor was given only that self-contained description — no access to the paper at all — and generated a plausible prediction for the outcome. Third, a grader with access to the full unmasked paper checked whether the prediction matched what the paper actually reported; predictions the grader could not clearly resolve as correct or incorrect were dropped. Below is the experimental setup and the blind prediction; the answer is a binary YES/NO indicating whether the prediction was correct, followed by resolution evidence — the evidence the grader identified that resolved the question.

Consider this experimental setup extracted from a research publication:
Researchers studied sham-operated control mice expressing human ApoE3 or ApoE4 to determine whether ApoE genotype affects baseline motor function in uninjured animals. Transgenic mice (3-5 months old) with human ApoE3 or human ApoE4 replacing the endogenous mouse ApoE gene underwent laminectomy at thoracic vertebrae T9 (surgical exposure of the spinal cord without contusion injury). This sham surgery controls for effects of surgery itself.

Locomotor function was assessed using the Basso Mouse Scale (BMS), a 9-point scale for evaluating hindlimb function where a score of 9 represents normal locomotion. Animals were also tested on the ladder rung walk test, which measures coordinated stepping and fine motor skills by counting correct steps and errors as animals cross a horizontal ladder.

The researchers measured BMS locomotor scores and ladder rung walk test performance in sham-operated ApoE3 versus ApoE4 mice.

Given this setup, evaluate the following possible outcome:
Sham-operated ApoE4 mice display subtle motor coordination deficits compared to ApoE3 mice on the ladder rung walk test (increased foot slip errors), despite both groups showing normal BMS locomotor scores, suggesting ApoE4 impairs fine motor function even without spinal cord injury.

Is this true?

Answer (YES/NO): NO